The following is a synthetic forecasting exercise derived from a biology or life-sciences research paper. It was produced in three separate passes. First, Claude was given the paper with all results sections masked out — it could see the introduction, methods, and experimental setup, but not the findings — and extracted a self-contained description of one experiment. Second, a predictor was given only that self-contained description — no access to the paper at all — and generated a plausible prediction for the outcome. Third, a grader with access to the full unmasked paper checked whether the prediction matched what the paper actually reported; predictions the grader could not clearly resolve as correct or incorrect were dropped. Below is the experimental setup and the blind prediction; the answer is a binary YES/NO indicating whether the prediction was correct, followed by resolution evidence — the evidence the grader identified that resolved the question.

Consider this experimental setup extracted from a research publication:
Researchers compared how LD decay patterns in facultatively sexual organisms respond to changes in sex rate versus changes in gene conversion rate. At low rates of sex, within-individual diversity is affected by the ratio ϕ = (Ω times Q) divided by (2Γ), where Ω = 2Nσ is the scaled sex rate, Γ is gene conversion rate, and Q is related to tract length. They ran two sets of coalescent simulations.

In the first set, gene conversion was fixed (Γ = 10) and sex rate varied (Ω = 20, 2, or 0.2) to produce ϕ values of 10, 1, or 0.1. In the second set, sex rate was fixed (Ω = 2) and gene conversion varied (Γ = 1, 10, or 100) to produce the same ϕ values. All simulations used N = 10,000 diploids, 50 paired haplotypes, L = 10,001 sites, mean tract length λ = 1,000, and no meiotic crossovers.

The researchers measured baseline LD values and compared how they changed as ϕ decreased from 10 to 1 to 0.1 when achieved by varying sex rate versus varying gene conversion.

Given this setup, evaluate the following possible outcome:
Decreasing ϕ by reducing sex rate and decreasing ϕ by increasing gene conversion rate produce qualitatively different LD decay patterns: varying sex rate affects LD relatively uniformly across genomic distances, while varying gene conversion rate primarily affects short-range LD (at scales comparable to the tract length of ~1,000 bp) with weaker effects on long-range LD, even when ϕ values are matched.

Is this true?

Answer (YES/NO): NO